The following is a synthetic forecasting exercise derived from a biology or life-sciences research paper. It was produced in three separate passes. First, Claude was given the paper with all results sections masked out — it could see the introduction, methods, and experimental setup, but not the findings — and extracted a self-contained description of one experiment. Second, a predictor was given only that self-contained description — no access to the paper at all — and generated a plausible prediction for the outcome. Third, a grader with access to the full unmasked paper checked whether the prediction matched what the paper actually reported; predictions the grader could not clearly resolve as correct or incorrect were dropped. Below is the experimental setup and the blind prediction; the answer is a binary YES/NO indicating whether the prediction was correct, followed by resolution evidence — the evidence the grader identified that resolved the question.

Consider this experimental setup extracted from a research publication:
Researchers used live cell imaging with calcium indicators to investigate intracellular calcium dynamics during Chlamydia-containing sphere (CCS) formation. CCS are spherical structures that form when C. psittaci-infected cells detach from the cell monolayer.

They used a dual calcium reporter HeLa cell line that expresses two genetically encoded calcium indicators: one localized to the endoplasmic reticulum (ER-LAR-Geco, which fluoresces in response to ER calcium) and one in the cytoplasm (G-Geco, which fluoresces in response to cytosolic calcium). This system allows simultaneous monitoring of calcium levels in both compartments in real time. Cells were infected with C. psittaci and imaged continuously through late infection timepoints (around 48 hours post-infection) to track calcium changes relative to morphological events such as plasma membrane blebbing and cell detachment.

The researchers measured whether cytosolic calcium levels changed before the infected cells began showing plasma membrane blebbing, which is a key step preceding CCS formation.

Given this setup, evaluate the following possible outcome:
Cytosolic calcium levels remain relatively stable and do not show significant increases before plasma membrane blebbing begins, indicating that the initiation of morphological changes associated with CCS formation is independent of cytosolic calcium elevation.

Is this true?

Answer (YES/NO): NO